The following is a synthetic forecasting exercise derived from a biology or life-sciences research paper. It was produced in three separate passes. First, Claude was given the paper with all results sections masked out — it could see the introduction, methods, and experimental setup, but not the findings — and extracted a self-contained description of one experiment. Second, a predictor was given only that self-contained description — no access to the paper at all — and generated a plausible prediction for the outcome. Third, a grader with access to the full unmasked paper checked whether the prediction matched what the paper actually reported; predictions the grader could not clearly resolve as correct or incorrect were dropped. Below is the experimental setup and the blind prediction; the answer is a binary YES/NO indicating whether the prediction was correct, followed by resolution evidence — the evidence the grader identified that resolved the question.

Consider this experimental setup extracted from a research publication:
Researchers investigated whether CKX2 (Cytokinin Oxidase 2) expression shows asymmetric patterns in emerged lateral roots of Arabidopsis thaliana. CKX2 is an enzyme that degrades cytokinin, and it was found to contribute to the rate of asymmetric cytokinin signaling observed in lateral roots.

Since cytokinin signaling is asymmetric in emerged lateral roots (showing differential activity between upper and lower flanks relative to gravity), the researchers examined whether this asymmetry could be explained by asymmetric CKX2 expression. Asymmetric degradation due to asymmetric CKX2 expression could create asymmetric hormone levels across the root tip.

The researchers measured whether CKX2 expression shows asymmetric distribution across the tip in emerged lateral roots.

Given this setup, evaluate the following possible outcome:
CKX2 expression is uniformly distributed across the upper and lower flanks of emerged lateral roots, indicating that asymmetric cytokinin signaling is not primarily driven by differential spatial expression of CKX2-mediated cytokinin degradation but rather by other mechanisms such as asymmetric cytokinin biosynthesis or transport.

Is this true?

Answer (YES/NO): YES